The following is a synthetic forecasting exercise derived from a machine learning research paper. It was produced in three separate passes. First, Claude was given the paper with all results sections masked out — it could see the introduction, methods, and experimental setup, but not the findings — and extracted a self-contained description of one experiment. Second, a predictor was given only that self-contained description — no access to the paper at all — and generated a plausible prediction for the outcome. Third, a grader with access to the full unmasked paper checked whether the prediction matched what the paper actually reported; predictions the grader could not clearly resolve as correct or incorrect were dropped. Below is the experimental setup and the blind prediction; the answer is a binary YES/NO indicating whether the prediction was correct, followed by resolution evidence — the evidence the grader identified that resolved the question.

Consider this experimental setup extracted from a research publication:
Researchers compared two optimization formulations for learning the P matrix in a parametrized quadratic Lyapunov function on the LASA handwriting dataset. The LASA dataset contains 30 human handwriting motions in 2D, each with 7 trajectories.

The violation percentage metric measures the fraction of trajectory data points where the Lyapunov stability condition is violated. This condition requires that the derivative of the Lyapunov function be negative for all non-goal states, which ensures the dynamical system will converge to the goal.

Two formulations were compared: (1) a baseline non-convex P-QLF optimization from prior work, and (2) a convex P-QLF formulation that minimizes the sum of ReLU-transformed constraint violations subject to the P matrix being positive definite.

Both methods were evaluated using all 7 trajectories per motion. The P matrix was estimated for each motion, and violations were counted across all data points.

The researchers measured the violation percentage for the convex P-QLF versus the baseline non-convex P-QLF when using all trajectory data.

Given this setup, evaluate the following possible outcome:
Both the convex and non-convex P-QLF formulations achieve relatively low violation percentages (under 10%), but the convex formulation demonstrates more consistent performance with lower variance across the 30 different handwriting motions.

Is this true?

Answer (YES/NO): NO